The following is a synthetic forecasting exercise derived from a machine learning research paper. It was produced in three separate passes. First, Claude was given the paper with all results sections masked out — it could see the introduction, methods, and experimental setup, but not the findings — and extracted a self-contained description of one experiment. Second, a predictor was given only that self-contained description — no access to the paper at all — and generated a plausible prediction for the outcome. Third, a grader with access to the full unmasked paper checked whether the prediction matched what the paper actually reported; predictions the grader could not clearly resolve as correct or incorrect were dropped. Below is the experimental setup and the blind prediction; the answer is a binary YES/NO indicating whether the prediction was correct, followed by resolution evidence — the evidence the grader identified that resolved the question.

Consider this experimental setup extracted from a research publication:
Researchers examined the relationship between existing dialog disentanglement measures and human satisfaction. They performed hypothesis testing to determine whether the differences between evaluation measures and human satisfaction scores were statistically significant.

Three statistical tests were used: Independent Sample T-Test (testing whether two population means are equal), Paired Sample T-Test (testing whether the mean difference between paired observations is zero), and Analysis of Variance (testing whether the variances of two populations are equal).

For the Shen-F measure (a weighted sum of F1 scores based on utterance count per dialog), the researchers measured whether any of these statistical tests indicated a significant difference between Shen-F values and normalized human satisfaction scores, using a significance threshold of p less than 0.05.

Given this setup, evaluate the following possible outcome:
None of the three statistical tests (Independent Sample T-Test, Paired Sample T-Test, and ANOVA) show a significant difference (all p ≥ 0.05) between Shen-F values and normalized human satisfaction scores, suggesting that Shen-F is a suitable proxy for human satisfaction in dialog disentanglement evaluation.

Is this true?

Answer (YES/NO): NO